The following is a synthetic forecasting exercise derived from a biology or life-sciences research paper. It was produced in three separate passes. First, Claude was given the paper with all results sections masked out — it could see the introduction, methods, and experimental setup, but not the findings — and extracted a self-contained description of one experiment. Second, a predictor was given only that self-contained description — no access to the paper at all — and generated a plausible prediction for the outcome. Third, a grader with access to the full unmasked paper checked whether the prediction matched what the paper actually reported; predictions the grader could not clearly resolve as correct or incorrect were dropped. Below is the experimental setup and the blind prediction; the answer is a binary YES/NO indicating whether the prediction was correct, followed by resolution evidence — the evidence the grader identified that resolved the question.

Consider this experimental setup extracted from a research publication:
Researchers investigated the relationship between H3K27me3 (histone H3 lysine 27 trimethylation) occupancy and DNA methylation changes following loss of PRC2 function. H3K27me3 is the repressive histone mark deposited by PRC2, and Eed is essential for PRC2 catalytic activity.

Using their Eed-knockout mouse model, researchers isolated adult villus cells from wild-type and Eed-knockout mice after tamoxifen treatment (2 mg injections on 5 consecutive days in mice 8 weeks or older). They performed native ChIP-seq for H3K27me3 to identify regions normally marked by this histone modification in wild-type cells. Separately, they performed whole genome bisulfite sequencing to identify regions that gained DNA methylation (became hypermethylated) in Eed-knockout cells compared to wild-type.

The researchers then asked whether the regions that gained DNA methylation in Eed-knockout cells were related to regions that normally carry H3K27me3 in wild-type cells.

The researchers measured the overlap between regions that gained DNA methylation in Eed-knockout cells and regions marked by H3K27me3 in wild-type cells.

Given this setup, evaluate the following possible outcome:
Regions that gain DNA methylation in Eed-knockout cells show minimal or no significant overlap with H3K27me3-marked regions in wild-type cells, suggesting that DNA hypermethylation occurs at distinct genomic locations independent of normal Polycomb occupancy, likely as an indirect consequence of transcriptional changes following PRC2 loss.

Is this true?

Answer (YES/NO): YES